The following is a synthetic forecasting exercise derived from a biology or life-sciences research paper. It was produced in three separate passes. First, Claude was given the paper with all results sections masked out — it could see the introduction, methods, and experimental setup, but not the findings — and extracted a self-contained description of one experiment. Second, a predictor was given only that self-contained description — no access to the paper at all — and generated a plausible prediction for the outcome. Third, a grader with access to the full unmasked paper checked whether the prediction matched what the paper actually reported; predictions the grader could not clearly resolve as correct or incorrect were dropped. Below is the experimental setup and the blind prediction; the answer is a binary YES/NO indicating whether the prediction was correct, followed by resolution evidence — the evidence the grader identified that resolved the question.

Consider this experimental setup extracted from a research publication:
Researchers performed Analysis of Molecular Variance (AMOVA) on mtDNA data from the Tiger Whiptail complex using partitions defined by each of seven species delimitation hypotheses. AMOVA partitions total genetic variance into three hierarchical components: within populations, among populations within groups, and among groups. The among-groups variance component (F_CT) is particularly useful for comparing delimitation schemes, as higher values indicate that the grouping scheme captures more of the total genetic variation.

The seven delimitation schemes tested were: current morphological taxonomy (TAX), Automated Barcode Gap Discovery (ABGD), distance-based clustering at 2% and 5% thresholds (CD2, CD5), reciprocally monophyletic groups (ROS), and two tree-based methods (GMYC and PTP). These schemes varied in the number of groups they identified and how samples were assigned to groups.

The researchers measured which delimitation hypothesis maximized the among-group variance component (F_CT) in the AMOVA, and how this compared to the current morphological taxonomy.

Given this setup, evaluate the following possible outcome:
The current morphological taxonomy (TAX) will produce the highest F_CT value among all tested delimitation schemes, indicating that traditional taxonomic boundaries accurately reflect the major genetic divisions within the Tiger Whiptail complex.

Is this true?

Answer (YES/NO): NO